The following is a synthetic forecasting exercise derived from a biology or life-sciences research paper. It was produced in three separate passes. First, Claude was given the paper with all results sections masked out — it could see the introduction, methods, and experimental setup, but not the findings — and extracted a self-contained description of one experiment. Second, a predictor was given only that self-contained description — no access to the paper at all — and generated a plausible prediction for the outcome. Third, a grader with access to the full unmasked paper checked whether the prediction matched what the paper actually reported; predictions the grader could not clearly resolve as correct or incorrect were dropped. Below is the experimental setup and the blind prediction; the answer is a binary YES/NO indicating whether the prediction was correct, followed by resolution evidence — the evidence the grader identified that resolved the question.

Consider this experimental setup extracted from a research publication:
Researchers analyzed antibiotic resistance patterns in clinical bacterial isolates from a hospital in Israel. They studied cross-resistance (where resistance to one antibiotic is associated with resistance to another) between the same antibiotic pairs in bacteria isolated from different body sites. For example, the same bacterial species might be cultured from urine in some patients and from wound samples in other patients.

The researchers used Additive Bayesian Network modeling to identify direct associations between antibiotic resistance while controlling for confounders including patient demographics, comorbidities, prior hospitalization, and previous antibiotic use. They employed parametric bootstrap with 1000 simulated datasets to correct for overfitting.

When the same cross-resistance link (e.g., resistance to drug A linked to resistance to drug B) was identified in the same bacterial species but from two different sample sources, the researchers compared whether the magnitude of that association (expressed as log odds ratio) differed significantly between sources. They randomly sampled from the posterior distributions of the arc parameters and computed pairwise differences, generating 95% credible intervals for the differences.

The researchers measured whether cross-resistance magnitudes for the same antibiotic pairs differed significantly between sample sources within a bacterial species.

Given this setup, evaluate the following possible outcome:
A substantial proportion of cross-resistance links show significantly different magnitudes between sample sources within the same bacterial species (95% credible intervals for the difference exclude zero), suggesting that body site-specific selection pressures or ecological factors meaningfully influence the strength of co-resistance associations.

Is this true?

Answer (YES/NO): YES